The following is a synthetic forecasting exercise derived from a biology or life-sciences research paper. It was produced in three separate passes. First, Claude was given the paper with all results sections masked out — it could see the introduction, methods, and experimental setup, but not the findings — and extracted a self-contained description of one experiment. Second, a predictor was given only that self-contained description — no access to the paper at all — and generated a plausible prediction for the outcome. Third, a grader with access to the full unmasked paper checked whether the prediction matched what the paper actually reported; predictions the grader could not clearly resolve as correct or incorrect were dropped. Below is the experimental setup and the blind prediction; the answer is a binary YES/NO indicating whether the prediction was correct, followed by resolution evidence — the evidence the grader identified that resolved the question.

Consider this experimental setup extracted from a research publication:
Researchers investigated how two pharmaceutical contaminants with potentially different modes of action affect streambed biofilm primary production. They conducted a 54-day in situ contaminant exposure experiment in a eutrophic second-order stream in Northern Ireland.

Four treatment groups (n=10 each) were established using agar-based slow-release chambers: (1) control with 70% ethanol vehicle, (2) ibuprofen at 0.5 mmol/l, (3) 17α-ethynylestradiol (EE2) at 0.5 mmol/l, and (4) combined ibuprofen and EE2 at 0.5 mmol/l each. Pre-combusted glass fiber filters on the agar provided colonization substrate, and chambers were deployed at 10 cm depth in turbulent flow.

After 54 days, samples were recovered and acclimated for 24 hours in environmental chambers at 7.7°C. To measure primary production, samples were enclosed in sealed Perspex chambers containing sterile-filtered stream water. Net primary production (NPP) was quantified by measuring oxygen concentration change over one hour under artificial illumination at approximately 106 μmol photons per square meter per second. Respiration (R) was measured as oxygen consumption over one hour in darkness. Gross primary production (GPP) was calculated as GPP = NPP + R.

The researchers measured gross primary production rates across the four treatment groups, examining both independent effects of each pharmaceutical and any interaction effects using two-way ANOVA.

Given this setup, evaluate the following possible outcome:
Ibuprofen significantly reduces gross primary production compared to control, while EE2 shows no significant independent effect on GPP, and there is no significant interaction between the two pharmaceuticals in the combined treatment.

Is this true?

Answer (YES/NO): NO